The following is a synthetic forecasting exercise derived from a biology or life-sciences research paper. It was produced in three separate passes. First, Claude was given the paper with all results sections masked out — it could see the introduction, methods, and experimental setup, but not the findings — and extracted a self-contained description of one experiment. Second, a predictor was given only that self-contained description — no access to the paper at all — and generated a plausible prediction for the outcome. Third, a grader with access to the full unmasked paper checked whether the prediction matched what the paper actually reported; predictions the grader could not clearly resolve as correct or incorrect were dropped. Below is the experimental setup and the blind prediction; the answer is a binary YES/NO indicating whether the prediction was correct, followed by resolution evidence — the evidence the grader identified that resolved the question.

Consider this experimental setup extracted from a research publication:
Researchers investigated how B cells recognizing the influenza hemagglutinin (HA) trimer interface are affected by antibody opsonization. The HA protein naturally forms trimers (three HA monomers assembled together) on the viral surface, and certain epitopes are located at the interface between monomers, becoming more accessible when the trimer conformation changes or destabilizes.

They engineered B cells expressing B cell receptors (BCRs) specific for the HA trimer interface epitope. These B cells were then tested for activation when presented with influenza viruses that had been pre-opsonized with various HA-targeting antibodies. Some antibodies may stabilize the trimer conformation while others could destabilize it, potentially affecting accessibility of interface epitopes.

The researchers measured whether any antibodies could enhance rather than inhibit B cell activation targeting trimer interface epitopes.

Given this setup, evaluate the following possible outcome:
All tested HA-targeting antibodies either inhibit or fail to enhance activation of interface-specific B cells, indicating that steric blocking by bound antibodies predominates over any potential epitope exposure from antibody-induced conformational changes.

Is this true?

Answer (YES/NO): NO